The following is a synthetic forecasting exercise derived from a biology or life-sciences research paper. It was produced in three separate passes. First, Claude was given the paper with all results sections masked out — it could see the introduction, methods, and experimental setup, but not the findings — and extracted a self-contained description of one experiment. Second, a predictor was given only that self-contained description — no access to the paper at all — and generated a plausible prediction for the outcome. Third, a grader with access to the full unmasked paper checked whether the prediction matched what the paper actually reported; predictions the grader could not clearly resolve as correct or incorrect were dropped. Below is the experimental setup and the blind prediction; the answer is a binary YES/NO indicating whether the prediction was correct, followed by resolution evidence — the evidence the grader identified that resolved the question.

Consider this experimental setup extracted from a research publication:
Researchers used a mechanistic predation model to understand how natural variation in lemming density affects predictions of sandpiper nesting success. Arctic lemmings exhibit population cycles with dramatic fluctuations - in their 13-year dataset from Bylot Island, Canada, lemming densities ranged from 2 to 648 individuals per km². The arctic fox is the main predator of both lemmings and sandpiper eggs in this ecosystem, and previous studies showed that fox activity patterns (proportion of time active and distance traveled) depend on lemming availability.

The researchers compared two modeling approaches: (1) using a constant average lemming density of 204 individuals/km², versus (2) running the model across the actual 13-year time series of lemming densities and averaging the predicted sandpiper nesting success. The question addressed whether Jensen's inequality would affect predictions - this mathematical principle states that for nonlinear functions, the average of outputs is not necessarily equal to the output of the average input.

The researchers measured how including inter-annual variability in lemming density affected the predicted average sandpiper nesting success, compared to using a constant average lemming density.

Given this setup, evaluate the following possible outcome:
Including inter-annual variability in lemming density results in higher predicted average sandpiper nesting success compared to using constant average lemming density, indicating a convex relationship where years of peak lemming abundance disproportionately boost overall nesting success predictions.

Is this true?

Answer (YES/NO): NO